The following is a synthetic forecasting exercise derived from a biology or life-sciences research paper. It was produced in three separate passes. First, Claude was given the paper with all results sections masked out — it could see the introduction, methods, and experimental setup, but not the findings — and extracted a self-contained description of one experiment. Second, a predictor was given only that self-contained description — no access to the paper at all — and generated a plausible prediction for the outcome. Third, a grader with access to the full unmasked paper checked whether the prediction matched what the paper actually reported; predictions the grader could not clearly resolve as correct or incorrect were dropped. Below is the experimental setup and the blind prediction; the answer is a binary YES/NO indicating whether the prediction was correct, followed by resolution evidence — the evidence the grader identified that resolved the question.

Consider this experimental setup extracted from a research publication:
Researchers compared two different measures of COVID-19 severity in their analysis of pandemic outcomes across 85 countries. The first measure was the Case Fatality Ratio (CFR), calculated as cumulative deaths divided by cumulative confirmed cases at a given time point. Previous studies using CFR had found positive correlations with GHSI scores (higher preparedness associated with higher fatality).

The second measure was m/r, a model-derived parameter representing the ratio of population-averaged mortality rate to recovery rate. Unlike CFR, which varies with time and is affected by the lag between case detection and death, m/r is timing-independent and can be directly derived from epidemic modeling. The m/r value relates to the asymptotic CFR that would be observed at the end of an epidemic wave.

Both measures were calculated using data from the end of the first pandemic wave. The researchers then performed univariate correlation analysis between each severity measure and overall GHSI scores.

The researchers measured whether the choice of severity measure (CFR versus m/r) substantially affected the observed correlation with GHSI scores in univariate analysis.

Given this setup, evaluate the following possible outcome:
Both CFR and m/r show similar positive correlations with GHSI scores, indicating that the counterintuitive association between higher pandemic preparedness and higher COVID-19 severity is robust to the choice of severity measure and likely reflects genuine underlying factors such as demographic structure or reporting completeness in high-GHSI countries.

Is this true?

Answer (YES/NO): YES